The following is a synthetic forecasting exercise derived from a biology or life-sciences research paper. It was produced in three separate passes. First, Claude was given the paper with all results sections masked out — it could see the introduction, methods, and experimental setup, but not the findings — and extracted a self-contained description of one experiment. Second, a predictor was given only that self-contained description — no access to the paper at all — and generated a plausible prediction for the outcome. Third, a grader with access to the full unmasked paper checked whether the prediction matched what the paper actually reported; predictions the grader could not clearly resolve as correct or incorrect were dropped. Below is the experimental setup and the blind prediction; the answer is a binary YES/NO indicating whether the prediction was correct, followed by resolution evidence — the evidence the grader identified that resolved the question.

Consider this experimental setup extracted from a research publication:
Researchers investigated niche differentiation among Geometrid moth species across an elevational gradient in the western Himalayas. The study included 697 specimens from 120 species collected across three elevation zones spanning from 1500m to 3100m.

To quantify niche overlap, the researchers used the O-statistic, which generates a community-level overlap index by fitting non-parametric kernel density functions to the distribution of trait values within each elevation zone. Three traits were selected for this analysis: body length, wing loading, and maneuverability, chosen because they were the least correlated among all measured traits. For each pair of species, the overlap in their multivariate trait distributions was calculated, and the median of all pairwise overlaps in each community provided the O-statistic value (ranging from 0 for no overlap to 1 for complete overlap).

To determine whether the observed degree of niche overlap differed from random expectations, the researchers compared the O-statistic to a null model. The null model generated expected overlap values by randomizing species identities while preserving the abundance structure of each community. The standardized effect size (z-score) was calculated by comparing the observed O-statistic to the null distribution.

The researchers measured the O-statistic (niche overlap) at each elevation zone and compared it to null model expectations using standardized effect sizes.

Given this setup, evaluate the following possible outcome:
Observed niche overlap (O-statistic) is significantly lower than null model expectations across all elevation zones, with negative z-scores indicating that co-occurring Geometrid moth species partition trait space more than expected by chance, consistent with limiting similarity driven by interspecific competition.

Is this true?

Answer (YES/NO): NO